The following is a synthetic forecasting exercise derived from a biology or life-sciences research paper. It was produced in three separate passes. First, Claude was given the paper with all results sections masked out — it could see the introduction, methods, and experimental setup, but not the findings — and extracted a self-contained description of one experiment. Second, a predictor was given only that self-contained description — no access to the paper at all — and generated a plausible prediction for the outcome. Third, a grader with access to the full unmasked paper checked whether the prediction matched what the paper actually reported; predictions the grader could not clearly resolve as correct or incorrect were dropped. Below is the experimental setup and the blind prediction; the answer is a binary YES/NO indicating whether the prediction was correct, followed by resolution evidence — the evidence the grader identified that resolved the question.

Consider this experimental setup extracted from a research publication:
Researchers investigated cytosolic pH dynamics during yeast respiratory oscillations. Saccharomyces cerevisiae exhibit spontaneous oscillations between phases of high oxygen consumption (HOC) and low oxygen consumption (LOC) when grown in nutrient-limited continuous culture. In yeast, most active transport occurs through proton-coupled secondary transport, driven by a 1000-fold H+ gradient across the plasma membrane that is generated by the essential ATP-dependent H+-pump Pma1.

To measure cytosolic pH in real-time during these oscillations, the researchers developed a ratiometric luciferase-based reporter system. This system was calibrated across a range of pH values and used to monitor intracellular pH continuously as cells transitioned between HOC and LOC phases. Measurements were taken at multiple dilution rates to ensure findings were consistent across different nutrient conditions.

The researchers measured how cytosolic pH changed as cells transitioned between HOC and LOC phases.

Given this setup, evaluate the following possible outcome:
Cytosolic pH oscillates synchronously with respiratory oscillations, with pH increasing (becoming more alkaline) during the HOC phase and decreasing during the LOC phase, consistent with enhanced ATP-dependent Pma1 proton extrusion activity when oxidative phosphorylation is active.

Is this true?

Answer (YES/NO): YES